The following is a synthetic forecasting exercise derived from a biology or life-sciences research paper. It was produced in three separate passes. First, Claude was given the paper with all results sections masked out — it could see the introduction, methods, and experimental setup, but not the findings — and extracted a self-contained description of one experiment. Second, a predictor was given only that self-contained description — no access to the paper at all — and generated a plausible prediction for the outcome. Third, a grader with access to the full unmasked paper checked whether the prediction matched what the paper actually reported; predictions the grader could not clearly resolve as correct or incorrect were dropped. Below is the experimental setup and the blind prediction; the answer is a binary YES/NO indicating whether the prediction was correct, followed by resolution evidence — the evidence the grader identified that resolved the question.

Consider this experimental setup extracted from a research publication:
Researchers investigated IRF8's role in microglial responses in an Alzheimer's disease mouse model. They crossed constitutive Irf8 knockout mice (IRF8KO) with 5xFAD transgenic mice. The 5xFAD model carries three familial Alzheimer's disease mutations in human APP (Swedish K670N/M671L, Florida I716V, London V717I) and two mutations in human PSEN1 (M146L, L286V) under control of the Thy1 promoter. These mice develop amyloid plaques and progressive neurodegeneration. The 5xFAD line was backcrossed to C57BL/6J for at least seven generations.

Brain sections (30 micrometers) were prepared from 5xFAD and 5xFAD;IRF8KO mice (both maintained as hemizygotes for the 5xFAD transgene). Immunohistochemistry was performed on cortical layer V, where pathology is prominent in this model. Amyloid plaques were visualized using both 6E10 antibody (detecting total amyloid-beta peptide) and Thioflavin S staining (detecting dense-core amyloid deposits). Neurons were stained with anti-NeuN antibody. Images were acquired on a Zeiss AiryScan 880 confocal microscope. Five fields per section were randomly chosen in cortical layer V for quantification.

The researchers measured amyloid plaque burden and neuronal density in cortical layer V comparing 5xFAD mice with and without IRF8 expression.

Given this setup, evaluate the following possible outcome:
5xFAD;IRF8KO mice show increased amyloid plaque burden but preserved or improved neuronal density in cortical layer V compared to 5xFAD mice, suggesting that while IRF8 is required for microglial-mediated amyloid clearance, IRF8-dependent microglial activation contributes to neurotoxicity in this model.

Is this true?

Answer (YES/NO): NO